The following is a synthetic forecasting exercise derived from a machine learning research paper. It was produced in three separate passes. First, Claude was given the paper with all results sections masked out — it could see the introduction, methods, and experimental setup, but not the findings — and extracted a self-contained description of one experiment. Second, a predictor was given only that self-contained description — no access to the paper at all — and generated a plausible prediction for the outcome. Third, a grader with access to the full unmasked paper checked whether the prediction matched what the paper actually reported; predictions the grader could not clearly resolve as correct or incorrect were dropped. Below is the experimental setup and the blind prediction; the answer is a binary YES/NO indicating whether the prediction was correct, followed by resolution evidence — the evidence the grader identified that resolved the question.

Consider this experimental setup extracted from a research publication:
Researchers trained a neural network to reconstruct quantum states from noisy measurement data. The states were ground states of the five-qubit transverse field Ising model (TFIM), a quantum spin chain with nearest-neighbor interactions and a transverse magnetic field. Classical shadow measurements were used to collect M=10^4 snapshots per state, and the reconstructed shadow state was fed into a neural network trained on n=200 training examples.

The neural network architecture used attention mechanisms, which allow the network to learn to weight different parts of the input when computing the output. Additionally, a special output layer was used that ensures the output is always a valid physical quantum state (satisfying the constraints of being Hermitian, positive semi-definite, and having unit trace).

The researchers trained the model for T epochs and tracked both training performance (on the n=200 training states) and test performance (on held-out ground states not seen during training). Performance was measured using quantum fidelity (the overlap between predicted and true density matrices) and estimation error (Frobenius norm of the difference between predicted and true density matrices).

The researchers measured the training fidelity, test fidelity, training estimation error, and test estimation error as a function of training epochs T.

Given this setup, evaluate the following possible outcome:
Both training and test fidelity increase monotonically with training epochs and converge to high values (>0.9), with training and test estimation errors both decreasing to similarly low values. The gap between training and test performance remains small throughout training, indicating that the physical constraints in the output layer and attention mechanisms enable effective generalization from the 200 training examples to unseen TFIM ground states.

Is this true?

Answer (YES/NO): YES